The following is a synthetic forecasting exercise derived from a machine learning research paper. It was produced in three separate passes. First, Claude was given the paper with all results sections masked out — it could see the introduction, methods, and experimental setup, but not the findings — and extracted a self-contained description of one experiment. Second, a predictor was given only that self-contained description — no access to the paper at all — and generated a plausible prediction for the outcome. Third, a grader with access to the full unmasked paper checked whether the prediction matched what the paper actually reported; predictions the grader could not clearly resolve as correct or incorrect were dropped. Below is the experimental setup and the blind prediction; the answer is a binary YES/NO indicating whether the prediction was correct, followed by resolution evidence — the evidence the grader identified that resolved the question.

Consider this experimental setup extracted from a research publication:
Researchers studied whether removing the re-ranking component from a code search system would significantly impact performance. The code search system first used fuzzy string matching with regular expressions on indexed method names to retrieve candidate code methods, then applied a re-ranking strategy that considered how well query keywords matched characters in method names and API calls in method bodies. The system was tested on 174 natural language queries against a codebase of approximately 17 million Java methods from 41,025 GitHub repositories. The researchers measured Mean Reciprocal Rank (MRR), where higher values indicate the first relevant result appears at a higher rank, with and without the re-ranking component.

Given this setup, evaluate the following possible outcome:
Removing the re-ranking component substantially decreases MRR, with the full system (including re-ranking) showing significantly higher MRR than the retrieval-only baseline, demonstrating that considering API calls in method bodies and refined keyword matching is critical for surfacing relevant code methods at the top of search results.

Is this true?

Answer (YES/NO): NO